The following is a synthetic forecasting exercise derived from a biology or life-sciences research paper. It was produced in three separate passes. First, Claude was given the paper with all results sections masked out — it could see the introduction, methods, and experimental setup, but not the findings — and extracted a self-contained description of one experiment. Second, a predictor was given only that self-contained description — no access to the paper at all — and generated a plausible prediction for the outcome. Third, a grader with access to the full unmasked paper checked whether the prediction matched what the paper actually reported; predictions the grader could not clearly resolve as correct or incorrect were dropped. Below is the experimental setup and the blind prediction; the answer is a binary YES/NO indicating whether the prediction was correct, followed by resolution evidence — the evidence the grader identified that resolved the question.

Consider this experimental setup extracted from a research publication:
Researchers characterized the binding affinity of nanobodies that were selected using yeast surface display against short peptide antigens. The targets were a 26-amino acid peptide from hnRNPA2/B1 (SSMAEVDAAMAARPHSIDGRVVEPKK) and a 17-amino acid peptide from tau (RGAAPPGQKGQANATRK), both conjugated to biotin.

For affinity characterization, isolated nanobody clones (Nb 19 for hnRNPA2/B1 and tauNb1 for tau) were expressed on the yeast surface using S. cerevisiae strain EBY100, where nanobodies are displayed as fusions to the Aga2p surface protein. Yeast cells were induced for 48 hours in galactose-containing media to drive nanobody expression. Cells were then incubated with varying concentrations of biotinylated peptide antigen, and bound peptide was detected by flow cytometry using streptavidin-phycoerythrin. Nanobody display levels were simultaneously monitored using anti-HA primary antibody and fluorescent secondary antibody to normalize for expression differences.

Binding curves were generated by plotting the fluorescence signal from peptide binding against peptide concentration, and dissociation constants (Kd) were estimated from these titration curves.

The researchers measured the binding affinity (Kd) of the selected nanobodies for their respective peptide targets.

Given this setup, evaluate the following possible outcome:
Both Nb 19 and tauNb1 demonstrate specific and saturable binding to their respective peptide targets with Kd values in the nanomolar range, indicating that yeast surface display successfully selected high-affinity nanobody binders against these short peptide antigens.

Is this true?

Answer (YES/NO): NO